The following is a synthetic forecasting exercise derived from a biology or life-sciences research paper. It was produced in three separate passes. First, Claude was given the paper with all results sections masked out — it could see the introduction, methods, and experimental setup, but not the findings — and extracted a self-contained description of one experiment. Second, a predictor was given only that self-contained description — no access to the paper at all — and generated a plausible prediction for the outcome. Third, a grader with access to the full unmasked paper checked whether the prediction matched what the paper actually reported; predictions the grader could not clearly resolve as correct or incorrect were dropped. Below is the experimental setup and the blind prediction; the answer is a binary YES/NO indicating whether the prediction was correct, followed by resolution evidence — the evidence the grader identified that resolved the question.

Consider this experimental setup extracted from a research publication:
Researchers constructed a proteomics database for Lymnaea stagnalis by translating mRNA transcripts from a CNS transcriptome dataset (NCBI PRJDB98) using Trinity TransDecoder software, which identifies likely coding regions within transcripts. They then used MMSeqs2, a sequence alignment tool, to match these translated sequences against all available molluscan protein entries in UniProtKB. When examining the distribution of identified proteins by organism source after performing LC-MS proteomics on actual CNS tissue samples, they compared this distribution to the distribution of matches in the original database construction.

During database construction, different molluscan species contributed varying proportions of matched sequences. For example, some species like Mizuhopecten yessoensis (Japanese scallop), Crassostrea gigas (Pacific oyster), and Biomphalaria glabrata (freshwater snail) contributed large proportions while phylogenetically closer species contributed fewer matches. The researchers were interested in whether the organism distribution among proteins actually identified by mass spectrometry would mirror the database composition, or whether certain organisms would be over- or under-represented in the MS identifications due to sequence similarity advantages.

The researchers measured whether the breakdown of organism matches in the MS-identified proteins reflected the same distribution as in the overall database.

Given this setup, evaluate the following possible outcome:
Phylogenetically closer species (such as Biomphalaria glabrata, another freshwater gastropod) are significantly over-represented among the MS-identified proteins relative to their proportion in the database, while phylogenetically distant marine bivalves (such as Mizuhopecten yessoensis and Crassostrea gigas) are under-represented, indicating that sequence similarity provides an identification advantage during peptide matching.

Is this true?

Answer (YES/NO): NO